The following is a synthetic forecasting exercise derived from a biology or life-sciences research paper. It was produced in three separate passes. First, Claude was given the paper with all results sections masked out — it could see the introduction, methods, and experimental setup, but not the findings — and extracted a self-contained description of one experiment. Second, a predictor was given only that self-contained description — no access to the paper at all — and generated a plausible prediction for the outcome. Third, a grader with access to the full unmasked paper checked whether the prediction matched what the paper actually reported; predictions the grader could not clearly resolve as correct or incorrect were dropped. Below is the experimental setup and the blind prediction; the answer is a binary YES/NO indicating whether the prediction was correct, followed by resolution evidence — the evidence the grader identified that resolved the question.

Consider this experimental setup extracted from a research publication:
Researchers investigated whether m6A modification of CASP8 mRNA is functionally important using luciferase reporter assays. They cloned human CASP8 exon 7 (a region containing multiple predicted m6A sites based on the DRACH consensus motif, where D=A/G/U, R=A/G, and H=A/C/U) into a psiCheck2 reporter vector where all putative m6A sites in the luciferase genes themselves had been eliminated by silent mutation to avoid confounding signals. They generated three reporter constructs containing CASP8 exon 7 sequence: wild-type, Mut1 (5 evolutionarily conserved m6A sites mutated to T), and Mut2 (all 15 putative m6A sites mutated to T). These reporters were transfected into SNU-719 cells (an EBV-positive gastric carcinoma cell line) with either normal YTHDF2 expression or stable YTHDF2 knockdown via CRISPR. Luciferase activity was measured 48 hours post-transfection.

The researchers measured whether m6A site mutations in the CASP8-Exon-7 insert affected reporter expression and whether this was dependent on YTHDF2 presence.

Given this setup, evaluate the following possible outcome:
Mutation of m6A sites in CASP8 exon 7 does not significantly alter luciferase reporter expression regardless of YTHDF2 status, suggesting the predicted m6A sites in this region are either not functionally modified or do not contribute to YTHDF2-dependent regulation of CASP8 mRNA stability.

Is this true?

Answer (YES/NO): NO